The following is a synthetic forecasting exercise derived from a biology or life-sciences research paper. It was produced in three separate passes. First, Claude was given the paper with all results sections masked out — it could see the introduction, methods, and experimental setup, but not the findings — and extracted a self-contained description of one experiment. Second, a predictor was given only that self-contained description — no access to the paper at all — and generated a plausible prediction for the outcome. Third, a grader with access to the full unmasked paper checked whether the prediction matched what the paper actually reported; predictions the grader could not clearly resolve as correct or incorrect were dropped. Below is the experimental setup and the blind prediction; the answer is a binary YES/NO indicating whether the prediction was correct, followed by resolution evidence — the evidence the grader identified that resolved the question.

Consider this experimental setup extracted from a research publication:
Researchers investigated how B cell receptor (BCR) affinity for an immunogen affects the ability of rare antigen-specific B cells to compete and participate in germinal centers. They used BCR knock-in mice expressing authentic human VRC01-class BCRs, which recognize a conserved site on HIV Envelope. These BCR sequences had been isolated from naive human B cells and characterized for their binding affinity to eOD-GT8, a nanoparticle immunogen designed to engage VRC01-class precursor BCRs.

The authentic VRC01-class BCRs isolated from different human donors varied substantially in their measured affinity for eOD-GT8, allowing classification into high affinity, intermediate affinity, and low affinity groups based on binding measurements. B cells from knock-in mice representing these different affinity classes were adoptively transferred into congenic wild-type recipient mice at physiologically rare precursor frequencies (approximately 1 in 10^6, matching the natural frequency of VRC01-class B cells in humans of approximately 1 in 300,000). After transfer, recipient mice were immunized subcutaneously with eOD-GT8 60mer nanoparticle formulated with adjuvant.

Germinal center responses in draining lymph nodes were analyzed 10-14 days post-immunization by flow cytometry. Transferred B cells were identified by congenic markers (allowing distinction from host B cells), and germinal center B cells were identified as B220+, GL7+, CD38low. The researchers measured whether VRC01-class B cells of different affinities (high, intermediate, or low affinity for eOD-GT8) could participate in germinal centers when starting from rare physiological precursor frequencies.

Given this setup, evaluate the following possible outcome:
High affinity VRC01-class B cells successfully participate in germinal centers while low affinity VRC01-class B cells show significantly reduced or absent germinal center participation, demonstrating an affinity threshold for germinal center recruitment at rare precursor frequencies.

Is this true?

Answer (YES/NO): YES